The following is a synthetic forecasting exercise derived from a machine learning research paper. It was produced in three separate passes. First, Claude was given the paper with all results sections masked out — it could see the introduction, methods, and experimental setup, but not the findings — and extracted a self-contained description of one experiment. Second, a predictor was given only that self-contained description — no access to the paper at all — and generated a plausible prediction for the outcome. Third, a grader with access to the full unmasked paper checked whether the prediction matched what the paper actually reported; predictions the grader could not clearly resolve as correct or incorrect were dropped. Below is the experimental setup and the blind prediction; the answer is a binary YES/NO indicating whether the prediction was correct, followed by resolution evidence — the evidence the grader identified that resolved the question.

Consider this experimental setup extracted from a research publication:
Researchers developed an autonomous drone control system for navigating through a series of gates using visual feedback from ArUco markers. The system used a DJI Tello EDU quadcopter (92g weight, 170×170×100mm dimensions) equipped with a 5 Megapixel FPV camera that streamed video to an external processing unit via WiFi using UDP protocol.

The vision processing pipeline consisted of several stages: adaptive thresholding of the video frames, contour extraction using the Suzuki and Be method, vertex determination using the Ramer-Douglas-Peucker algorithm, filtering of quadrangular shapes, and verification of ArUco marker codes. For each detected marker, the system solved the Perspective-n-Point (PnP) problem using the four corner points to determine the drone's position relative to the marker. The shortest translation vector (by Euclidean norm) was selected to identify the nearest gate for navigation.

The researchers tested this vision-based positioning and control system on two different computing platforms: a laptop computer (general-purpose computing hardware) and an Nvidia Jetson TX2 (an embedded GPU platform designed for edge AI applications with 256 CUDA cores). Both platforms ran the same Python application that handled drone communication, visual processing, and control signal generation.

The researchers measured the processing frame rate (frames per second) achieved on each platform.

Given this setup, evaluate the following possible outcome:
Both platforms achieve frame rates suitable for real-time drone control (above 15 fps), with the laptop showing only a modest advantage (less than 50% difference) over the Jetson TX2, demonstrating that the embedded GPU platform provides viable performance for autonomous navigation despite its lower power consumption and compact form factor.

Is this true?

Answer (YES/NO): NO